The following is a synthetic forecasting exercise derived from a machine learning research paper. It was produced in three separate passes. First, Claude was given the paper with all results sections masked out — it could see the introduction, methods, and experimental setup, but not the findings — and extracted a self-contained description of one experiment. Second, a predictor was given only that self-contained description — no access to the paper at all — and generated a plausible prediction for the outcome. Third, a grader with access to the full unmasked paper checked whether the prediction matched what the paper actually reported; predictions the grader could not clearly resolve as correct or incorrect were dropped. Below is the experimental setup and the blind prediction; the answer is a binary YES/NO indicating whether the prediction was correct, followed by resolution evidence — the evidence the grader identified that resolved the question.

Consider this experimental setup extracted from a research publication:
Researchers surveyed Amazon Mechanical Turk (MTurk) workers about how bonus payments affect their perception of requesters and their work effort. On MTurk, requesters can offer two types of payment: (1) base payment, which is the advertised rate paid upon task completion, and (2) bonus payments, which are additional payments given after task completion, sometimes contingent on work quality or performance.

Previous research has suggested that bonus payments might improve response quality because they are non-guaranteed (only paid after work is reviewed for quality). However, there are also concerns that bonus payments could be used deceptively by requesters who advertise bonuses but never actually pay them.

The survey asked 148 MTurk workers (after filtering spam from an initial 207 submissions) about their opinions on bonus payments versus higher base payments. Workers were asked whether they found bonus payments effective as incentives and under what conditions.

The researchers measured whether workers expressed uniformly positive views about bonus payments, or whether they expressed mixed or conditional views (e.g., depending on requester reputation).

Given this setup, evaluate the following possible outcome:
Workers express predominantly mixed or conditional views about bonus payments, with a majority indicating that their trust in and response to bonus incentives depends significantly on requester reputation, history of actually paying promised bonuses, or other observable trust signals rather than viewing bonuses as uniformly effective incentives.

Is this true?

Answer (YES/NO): NO